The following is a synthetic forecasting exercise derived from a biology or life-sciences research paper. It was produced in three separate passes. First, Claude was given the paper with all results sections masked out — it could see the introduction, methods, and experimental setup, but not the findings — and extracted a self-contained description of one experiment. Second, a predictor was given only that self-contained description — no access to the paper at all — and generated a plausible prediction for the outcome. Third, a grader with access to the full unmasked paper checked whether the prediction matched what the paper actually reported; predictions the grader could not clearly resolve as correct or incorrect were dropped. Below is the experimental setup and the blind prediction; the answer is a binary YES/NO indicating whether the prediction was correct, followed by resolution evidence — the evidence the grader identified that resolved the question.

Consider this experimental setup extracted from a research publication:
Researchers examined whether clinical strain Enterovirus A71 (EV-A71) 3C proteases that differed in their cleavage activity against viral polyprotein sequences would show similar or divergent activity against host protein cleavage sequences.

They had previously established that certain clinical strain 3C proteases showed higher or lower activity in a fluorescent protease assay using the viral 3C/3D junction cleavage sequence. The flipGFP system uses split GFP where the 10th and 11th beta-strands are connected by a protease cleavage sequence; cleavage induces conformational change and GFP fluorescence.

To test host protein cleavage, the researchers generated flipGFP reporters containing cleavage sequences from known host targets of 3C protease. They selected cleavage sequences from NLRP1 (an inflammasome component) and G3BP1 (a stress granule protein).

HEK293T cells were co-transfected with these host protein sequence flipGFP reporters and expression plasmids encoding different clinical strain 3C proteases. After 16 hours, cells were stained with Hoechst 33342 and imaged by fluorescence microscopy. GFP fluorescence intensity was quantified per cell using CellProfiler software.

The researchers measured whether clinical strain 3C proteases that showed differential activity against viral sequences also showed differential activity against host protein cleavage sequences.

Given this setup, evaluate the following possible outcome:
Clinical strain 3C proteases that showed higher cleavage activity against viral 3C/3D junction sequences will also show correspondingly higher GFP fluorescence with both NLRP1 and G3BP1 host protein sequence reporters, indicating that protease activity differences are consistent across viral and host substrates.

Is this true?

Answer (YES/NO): NO